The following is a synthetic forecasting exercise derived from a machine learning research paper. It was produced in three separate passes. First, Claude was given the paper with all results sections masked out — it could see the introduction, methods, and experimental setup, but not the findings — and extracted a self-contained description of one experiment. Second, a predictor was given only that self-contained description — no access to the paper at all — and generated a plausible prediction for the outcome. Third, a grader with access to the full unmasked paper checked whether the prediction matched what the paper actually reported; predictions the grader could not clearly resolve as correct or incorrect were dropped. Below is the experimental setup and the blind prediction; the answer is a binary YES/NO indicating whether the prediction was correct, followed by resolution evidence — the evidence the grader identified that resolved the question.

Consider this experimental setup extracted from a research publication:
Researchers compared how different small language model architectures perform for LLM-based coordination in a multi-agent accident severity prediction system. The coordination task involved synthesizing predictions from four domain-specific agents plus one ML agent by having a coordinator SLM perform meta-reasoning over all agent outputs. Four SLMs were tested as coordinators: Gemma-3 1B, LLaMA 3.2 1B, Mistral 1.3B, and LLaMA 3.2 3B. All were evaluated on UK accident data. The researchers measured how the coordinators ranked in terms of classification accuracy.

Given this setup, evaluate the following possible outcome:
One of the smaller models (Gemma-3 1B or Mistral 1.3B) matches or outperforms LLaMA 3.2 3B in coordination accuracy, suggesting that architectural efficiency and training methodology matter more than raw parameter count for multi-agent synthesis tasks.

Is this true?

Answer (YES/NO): NO